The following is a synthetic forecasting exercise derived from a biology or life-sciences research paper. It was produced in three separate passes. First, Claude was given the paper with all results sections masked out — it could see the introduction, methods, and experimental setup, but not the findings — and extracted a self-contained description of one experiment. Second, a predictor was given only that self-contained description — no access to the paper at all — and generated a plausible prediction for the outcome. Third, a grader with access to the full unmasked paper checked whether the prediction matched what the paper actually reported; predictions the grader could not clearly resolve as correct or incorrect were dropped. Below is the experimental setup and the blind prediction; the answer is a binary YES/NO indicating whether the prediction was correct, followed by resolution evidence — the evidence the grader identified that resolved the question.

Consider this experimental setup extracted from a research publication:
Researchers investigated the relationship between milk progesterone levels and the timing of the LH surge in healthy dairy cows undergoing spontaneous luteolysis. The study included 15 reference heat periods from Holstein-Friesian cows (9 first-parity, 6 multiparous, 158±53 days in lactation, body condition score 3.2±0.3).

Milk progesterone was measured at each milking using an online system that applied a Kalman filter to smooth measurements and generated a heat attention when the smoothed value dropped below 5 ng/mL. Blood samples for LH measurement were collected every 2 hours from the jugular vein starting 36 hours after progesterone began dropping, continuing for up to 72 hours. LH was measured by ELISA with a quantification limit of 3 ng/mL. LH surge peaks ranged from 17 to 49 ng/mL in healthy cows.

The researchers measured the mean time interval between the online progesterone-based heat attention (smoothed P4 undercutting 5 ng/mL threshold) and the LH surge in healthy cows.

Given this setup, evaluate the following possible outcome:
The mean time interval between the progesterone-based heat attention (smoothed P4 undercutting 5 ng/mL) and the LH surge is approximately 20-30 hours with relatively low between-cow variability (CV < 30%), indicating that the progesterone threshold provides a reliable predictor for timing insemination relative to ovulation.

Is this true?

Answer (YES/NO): NO